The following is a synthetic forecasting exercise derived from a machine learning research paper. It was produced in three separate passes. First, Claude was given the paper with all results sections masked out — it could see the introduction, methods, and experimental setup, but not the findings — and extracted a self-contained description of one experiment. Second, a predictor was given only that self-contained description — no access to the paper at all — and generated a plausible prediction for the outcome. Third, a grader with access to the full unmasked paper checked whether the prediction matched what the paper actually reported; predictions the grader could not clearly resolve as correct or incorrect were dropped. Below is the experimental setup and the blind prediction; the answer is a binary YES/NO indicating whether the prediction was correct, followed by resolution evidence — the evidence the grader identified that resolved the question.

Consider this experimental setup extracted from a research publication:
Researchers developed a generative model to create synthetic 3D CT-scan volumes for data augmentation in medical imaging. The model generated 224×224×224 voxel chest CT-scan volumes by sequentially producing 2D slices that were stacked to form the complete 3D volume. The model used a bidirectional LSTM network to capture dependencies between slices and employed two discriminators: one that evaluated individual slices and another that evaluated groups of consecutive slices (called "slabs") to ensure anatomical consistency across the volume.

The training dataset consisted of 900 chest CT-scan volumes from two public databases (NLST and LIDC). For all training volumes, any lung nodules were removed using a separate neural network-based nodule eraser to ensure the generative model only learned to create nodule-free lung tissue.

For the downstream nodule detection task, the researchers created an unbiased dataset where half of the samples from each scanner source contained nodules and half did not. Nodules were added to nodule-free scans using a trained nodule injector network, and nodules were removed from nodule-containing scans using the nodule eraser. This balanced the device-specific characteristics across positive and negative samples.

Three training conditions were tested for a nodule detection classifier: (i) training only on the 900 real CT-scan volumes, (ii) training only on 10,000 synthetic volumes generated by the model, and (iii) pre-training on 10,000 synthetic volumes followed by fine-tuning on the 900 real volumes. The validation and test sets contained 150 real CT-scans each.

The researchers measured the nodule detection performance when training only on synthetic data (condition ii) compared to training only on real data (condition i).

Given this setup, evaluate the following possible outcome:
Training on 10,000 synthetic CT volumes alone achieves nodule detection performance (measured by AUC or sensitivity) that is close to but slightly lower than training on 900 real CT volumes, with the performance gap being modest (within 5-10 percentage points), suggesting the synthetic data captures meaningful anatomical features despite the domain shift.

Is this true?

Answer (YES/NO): NO